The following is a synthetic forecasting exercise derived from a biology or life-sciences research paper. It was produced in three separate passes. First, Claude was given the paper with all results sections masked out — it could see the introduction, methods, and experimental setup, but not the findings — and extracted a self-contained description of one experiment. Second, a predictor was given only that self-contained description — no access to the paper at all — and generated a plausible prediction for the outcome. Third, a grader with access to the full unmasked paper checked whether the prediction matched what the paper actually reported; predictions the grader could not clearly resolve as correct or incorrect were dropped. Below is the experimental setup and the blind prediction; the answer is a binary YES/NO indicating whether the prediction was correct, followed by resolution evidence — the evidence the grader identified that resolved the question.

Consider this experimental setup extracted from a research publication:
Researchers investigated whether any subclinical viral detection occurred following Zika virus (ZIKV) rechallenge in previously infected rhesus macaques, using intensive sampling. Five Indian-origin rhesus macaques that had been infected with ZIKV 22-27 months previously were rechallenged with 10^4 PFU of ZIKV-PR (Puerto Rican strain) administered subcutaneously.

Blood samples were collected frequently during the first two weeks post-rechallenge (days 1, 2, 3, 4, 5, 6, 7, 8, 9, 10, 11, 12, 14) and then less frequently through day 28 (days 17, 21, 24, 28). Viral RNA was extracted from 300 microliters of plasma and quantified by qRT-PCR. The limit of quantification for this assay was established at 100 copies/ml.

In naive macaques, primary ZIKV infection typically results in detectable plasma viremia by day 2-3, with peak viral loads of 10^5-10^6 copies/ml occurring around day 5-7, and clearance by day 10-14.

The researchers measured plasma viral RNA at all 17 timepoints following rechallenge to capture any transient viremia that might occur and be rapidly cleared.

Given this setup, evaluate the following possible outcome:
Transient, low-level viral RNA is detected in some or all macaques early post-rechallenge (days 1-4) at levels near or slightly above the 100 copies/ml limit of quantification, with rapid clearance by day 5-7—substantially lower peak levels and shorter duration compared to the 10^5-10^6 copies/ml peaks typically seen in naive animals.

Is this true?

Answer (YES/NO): NO